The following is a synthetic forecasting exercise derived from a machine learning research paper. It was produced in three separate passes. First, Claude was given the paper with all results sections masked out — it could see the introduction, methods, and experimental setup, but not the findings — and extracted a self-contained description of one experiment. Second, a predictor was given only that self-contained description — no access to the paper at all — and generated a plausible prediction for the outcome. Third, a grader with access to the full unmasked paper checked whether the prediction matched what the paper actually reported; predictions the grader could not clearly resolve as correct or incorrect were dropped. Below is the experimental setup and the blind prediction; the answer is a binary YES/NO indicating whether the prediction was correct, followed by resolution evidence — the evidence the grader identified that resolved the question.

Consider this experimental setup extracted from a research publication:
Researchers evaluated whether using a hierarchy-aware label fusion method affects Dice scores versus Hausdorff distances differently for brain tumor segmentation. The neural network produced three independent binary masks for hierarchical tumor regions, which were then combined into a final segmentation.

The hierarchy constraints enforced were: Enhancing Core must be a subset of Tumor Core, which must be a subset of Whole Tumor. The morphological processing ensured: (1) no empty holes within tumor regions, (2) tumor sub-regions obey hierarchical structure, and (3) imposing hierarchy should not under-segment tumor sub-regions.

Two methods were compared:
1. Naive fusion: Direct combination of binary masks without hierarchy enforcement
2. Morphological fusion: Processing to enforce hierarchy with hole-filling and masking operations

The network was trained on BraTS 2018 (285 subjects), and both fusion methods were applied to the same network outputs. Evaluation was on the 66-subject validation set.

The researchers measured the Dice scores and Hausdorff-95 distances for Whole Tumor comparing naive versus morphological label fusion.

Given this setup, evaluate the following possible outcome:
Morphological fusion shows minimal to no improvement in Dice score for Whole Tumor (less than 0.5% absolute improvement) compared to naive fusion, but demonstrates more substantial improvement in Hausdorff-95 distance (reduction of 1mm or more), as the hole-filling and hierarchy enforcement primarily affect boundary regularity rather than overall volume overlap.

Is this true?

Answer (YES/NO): NO